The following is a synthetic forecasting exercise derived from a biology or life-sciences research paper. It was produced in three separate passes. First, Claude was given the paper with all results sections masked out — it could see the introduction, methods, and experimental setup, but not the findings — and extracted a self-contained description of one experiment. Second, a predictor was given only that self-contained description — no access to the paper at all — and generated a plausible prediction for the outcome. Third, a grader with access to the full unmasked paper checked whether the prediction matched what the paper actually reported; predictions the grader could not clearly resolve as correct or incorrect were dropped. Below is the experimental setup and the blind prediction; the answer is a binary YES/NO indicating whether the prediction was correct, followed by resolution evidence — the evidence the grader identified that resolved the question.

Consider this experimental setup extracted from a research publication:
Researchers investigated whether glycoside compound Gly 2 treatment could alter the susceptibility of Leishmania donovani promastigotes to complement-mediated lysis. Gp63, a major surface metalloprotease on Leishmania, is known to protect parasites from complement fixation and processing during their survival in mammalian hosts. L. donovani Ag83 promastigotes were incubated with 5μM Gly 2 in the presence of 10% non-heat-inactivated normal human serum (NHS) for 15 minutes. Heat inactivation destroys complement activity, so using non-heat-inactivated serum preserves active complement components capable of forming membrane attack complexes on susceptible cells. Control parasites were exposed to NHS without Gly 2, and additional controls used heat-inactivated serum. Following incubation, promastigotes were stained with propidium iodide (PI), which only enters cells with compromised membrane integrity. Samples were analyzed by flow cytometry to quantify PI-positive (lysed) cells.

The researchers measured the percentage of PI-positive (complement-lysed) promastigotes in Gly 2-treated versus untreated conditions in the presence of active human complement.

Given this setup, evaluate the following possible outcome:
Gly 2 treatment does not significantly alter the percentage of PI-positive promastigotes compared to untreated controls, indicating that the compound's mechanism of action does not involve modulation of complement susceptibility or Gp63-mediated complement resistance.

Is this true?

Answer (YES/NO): NO